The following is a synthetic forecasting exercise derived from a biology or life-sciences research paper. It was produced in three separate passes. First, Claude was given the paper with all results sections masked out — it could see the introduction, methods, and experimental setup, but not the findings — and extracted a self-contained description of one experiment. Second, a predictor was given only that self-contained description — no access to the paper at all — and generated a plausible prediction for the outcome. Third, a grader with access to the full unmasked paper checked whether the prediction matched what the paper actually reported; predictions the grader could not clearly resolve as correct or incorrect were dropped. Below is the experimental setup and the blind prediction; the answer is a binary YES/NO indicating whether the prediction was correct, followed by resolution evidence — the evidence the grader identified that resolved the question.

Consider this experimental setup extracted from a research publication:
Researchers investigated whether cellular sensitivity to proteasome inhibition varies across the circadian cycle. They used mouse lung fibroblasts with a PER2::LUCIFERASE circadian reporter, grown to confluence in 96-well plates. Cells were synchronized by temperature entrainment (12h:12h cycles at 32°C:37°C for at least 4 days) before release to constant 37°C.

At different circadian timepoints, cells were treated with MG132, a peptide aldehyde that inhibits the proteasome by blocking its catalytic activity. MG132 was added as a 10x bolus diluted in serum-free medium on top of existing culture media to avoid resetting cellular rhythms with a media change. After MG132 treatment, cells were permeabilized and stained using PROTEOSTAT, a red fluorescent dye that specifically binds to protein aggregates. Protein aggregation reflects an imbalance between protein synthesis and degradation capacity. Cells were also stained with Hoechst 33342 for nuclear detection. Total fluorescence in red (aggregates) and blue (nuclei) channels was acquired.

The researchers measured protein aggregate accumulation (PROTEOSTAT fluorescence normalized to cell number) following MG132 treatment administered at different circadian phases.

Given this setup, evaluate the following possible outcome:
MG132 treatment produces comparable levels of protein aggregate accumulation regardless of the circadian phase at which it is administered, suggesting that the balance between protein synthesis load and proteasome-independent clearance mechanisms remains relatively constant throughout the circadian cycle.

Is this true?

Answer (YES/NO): NO